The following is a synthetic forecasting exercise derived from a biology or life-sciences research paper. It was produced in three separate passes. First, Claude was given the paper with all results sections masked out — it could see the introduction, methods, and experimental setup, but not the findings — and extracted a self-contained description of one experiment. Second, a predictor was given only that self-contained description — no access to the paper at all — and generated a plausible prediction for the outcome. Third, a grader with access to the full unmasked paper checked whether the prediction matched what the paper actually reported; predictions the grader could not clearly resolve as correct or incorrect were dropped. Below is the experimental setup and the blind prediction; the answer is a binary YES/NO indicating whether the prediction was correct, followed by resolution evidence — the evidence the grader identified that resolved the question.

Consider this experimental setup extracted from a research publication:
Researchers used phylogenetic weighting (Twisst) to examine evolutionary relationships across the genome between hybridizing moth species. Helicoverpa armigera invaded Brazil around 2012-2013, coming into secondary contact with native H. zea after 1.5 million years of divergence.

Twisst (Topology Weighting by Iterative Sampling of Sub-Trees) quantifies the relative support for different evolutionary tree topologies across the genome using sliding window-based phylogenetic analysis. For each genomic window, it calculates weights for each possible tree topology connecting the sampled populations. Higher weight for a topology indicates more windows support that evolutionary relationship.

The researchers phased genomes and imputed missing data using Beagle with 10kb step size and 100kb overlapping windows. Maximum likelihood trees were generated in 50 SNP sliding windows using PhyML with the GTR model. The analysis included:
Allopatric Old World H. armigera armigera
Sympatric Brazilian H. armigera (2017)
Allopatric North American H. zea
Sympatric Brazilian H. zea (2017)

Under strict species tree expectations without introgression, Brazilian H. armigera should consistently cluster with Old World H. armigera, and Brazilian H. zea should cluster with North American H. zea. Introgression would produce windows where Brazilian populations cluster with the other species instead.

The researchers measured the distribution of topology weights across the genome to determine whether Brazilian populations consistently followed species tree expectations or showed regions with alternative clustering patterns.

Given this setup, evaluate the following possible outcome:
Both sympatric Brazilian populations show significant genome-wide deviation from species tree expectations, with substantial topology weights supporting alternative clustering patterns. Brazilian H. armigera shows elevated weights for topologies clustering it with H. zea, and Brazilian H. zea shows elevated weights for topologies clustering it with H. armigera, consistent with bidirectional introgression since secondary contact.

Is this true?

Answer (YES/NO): NO